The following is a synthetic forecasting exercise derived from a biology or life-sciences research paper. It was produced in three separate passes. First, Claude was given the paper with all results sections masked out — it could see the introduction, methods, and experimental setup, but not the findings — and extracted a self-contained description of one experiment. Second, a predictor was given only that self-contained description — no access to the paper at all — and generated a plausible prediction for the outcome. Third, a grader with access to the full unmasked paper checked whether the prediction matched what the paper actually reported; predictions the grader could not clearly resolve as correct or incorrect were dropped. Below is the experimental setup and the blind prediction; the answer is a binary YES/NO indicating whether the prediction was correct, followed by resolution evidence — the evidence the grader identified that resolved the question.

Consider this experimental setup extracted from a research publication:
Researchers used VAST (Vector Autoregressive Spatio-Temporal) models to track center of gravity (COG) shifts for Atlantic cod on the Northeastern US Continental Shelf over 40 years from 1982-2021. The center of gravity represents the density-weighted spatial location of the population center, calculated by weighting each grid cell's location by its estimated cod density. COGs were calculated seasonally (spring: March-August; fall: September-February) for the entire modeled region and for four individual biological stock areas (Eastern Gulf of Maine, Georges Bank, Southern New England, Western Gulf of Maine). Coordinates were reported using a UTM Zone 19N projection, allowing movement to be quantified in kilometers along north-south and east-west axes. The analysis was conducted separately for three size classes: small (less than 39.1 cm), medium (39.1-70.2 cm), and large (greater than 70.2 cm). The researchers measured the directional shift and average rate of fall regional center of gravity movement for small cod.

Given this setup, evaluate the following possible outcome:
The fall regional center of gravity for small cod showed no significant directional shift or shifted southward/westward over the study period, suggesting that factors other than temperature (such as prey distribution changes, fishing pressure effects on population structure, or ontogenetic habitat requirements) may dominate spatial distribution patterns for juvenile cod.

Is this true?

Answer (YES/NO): NO